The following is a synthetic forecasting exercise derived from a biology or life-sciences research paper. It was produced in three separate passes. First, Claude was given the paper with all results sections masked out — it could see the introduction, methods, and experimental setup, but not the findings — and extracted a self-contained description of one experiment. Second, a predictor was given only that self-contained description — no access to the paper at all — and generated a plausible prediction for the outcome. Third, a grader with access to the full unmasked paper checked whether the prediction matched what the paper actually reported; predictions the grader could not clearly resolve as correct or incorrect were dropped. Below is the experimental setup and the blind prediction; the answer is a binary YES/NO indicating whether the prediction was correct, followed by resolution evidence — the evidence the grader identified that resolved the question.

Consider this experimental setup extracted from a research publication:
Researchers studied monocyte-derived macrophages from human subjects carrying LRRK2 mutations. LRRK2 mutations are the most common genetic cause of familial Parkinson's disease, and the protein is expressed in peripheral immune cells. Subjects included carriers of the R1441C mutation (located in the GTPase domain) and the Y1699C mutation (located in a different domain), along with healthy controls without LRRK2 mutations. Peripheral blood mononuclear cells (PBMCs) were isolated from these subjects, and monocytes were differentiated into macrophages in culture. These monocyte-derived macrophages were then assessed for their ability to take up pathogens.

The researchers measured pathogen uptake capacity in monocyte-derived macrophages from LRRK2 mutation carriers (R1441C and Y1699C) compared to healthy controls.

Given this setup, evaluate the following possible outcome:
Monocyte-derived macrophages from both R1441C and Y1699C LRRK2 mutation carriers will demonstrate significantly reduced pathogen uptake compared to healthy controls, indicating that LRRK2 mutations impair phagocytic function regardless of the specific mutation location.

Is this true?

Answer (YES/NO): YES